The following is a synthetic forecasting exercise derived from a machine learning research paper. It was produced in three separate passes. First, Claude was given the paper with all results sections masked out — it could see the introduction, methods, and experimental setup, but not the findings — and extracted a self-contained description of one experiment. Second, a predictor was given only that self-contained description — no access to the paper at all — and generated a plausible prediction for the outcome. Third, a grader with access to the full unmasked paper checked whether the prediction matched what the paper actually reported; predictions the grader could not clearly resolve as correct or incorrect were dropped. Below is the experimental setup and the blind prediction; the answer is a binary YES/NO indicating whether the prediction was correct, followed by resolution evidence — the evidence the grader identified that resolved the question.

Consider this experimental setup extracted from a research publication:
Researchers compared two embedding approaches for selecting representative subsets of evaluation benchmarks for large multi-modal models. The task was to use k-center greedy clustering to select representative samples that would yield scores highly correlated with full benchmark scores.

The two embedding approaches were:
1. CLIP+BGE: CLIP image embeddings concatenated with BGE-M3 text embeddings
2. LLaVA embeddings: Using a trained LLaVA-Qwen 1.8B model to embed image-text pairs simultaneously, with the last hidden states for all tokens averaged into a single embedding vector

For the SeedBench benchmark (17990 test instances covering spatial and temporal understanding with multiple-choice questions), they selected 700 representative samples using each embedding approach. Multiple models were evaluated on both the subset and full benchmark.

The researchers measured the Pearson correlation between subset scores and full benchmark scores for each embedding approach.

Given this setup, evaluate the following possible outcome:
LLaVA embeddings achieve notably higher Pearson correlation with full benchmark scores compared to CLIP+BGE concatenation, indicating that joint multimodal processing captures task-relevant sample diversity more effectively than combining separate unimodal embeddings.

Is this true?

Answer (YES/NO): NO